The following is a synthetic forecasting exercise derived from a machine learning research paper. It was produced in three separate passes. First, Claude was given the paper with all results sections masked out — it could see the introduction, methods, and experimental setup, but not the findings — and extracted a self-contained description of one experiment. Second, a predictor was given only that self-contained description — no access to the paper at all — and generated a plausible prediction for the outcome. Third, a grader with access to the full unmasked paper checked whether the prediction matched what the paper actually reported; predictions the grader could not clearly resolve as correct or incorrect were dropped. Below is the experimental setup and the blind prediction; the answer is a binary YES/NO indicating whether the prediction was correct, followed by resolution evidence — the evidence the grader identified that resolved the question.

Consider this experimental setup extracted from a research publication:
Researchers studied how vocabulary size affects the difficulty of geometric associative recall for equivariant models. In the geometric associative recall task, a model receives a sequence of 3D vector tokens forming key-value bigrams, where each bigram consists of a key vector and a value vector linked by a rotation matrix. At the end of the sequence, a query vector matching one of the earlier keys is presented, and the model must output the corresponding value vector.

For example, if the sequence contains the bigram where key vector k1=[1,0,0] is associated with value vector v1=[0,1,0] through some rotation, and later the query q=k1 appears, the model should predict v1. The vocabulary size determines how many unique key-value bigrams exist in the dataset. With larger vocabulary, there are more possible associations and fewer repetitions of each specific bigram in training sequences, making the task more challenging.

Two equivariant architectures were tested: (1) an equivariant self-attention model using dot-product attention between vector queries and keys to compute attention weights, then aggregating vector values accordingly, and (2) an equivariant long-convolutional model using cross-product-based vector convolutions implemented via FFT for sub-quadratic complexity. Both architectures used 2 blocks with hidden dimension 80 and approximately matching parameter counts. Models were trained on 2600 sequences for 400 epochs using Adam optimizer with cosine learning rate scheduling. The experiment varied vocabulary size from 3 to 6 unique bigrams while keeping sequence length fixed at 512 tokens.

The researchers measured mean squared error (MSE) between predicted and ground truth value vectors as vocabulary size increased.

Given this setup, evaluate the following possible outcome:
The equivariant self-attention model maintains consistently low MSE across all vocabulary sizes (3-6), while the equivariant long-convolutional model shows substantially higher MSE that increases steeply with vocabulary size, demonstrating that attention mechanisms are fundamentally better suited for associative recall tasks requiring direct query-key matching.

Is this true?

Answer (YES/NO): NO